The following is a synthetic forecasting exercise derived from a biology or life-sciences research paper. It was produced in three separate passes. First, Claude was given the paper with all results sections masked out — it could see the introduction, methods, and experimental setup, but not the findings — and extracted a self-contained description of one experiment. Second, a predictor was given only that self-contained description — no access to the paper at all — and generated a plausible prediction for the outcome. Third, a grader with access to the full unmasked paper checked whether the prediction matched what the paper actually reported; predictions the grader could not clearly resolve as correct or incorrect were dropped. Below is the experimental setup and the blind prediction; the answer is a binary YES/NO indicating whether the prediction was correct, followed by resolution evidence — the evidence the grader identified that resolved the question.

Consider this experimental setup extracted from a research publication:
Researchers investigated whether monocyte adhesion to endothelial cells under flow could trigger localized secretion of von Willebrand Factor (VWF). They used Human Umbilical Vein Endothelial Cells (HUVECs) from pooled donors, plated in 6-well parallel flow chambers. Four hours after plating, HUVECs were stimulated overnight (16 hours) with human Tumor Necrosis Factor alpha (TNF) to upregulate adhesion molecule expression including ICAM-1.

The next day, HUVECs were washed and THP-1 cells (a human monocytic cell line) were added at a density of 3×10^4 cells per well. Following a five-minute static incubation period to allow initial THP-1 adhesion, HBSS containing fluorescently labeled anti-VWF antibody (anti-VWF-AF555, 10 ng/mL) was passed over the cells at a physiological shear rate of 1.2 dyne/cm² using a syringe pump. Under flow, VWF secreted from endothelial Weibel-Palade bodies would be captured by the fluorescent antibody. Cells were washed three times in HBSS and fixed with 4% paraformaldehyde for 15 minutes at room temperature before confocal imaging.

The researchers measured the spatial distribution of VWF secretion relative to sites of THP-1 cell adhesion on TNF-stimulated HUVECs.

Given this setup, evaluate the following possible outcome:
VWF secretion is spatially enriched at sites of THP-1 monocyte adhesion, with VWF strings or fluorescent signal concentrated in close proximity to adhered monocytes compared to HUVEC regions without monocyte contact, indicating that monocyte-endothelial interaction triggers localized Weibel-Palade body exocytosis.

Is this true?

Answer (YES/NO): YES